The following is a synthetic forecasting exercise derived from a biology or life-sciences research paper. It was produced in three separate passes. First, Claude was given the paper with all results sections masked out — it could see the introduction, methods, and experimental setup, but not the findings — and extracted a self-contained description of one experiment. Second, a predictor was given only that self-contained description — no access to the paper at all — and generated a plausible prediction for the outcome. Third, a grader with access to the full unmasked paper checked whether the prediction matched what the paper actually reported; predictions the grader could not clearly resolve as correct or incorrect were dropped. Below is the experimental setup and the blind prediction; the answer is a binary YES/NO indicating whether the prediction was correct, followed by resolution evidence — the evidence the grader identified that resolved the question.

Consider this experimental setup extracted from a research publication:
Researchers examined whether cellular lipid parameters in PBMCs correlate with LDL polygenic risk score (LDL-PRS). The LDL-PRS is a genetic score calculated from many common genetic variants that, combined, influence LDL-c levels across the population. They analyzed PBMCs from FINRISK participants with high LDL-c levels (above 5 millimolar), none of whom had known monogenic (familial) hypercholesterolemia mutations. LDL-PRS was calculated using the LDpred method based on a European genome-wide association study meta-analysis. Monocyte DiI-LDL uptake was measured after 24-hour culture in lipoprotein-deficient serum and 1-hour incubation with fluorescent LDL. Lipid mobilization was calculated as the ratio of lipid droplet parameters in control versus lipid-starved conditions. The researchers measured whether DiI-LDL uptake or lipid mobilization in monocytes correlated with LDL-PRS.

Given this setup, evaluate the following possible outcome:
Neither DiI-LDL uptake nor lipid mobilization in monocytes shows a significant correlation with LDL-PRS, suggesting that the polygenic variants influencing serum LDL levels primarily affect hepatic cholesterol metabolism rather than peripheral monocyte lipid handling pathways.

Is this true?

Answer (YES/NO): YES